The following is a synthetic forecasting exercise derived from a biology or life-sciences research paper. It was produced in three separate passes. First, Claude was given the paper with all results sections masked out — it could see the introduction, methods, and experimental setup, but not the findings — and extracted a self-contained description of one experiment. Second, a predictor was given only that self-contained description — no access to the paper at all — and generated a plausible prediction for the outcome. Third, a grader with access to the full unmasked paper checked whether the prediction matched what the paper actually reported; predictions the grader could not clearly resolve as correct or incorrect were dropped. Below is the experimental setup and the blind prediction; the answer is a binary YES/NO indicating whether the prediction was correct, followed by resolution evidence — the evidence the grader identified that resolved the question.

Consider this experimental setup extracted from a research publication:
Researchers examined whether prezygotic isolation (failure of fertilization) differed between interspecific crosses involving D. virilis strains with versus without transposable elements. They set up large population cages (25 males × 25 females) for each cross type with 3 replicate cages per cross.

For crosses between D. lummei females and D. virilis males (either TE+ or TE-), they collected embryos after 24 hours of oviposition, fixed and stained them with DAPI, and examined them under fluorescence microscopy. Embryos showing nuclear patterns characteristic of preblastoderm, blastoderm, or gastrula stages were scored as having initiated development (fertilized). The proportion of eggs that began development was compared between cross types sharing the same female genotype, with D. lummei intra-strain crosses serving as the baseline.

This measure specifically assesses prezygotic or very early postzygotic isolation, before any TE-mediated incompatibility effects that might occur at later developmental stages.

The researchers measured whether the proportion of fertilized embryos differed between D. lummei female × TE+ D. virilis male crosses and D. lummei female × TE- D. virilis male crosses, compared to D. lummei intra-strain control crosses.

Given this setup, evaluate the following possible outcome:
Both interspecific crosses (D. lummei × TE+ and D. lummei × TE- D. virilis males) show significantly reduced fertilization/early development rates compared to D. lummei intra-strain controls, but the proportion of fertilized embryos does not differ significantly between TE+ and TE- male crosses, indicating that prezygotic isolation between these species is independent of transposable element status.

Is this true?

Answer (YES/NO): NO